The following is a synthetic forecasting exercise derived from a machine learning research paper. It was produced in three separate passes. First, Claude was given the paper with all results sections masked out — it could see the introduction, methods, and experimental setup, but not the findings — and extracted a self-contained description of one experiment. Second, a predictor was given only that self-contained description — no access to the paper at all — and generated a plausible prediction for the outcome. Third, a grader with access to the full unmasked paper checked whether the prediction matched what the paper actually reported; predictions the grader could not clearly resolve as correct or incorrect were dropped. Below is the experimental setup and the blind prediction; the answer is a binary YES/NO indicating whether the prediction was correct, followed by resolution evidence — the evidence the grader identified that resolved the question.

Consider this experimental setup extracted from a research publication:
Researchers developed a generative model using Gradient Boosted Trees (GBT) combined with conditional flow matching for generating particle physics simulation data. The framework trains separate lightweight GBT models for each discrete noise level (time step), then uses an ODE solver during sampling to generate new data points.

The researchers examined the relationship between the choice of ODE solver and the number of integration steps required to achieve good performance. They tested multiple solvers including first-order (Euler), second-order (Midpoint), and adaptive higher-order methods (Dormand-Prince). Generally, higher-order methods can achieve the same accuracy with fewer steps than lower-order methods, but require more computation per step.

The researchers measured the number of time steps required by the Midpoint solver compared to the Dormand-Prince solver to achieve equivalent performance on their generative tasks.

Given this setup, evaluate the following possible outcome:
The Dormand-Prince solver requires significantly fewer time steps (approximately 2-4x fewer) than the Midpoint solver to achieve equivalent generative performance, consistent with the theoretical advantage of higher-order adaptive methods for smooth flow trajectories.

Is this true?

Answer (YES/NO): NO